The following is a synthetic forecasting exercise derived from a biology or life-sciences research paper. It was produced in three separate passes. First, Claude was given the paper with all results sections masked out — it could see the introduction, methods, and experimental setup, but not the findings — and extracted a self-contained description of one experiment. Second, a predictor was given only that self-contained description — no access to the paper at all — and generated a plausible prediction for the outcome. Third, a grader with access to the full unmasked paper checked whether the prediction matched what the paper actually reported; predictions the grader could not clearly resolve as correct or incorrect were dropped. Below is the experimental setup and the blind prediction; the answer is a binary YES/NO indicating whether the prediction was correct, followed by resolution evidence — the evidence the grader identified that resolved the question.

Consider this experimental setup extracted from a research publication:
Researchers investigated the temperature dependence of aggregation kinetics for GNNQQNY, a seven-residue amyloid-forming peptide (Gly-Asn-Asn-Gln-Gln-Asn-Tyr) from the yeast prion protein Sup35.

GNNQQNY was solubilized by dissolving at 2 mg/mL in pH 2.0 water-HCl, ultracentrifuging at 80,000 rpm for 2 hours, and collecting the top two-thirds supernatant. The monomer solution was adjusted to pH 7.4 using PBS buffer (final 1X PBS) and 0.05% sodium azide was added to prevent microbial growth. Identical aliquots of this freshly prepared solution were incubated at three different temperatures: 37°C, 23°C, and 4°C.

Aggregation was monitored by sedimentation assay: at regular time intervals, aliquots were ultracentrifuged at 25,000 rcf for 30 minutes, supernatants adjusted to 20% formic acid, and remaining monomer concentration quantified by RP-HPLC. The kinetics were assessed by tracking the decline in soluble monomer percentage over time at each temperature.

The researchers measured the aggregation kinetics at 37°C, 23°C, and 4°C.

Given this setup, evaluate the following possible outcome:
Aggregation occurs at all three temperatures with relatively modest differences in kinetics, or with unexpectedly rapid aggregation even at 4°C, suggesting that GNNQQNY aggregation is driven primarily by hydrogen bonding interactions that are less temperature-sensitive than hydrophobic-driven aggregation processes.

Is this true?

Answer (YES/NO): NO